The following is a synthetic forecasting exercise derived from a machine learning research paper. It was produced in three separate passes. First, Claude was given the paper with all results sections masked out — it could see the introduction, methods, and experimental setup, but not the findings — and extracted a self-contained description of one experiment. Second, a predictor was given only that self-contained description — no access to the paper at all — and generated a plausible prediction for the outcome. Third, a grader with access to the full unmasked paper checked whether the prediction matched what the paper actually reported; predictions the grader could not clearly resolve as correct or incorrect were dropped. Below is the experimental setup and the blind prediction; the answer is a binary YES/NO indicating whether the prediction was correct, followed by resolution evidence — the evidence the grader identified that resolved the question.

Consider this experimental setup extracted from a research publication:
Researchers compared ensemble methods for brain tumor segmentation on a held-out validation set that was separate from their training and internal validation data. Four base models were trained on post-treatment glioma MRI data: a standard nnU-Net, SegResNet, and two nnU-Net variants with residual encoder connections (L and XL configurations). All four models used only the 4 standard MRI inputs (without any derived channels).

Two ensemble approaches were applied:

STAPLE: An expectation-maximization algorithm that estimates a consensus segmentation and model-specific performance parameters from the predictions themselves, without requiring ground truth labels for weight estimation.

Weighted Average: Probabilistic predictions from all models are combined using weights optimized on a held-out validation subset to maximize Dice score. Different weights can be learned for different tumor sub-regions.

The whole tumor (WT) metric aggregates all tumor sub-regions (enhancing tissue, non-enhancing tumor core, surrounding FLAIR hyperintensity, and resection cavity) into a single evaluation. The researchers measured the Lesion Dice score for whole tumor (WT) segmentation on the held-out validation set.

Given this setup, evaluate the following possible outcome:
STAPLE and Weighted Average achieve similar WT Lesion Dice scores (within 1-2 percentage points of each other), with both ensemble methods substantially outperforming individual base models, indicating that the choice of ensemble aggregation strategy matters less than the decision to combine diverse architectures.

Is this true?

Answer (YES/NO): NO